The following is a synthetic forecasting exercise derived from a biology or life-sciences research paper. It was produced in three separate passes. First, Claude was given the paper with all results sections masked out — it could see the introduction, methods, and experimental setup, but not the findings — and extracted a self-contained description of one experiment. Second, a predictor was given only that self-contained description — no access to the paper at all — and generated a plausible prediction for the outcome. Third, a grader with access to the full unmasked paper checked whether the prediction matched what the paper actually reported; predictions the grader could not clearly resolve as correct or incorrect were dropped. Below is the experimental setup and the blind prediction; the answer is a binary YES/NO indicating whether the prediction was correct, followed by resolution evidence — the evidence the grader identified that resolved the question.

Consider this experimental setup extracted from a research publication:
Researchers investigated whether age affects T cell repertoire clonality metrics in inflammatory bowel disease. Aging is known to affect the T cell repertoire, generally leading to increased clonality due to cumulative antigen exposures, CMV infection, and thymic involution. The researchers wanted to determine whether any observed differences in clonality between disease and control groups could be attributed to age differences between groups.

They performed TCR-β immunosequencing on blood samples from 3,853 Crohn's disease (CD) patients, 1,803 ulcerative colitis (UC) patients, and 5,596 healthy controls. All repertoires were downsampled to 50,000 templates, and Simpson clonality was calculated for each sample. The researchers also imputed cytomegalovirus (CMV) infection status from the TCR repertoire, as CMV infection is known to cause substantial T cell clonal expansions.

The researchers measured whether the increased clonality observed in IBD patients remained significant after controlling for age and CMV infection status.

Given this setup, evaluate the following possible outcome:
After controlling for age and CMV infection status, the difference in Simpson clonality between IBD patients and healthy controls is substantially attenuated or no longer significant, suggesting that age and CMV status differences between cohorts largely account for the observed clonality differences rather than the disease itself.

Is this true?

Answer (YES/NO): NO